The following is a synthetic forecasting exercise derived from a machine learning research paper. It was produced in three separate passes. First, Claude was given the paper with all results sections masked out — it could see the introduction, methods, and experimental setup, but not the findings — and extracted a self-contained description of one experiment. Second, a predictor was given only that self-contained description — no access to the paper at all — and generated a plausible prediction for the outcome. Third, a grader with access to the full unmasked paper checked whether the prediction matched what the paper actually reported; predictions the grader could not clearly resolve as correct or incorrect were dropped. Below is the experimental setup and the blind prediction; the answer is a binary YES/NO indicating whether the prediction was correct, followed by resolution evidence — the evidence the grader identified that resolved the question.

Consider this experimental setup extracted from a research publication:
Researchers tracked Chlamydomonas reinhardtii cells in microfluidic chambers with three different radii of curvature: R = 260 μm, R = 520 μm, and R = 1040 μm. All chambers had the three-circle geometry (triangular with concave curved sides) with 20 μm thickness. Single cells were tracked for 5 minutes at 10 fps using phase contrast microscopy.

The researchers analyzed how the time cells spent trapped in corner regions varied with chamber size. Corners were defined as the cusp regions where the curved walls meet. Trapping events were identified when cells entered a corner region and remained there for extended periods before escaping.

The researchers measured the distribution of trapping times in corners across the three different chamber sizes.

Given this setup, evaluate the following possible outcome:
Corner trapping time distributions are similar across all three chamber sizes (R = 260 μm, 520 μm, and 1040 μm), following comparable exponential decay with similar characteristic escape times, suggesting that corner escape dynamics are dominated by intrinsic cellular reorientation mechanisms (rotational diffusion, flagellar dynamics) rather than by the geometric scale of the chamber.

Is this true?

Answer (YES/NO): NO